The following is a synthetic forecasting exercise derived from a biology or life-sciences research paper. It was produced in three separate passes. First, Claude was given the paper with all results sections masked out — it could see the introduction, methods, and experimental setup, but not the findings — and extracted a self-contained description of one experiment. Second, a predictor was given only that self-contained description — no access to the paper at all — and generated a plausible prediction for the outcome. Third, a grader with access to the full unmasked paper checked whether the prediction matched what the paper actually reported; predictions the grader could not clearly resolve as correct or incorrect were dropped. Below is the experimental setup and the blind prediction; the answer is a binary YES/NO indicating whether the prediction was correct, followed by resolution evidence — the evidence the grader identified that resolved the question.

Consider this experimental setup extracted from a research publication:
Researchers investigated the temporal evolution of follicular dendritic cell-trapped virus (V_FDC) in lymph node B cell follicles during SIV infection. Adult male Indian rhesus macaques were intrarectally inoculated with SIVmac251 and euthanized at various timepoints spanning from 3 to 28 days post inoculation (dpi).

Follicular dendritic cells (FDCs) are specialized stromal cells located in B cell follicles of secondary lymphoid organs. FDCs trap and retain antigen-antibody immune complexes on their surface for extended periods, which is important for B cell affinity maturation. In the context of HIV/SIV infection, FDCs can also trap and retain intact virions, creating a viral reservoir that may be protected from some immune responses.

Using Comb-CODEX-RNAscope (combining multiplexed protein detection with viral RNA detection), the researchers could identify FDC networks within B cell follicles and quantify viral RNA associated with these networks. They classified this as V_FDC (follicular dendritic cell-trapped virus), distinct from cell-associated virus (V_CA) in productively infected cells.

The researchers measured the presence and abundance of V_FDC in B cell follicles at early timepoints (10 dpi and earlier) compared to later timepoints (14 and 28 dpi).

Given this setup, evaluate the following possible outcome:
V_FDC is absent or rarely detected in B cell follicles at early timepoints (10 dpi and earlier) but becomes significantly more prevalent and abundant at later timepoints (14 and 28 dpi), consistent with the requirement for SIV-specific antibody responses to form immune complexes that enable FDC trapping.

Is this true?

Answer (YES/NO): YES